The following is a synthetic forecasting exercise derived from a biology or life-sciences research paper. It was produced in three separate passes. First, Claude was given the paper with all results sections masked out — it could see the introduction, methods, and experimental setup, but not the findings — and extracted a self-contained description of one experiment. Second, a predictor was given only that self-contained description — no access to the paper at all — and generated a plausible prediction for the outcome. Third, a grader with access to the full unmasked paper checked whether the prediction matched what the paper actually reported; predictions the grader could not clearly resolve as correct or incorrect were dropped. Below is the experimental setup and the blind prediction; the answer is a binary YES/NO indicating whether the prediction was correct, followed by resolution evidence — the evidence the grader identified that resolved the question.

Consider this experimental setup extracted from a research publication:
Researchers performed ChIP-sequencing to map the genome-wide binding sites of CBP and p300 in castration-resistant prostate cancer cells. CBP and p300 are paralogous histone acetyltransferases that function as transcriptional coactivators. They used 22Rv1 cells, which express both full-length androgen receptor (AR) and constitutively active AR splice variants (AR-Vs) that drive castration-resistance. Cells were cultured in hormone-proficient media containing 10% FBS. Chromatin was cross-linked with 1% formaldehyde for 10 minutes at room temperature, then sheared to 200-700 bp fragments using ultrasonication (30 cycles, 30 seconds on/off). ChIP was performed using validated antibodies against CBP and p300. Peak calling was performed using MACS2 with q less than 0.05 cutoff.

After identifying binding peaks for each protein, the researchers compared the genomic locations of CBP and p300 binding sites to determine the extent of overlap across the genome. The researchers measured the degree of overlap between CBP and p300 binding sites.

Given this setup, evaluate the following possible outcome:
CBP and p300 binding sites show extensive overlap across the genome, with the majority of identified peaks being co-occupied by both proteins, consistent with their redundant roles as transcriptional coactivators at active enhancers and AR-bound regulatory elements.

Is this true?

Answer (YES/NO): NO